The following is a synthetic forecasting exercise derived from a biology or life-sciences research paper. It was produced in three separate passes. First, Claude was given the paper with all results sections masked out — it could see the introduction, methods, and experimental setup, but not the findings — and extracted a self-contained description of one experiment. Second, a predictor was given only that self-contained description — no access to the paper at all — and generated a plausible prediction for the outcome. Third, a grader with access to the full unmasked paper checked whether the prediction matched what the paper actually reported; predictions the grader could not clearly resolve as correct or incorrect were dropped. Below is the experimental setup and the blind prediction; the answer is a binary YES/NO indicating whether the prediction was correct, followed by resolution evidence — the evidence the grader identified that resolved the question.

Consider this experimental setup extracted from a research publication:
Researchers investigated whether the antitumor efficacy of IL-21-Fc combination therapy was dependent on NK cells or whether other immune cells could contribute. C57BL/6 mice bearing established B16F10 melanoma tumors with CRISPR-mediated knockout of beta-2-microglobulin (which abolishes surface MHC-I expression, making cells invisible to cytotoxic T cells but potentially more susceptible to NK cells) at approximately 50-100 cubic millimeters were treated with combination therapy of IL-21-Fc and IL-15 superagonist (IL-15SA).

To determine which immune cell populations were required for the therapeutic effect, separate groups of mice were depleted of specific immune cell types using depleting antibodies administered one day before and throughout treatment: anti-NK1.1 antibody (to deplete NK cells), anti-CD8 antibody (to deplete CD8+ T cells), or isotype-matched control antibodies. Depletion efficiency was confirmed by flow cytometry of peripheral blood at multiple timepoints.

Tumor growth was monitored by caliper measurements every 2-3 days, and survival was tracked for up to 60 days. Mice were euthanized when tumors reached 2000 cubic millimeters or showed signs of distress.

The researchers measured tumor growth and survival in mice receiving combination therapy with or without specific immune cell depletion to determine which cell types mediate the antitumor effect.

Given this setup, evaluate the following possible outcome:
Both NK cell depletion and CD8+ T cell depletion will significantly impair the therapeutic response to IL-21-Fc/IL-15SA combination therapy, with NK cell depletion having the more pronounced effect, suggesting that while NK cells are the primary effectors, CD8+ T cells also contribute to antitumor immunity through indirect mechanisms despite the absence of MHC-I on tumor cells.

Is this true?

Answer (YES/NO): NO